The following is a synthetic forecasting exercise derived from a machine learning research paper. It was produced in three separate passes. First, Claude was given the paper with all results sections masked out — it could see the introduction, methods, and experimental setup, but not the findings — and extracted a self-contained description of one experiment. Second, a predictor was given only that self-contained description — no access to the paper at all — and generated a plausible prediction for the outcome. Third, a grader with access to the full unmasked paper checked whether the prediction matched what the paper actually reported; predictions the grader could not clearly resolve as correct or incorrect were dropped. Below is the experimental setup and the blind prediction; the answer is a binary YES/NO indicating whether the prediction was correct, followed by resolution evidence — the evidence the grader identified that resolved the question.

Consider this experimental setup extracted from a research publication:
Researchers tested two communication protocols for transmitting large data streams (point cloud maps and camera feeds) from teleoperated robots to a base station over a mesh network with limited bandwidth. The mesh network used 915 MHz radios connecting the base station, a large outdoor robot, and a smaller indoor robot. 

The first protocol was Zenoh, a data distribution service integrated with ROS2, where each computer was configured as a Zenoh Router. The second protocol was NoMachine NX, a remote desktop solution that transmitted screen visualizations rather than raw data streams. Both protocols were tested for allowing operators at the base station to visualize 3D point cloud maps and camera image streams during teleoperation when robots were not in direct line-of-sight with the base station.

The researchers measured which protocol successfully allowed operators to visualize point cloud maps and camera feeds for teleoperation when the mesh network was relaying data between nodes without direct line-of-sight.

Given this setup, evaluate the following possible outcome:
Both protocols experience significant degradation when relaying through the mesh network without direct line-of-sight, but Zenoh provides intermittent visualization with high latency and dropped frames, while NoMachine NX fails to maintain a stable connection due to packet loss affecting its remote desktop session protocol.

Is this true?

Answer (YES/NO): NO